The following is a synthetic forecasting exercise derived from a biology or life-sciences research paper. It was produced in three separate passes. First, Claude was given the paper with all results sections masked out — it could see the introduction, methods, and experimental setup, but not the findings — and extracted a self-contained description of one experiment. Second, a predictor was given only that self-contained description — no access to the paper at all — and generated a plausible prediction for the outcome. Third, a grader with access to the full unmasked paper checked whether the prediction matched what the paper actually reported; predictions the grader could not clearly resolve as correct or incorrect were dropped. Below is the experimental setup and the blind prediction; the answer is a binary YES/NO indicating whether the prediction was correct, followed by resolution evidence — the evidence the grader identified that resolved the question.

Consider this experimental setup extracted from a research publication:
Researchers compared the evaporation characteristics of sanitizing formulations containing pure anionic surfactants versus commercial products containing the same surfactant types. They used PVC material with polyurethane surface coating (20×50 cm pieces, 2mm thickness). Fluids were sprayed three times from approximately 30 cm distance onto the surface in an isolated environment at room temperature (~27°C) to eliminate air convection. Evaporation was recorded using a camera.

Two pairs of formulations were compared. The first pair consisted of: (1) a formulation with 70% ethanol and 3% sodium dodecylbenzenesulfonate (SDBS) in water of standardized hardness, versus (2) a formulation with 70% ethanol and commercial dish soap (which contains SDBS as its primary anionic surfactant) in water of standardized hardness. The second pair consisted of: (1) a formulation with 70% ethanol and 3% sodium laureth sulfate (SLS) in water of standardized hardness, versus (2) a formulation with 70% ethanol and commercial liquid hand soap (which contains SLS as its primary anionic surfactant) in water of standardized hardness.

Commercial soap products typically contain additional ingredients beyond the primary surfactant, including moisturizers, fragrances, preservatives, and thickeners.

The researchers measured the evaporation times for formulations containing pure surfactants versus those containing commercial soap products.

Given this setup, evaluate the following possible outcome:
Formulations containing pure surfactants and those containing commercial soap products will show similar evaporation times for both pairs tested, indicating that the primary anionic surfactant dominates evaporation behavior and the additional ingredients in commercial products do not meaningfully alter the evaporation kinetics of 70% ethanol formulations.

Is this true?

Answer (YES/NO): NO